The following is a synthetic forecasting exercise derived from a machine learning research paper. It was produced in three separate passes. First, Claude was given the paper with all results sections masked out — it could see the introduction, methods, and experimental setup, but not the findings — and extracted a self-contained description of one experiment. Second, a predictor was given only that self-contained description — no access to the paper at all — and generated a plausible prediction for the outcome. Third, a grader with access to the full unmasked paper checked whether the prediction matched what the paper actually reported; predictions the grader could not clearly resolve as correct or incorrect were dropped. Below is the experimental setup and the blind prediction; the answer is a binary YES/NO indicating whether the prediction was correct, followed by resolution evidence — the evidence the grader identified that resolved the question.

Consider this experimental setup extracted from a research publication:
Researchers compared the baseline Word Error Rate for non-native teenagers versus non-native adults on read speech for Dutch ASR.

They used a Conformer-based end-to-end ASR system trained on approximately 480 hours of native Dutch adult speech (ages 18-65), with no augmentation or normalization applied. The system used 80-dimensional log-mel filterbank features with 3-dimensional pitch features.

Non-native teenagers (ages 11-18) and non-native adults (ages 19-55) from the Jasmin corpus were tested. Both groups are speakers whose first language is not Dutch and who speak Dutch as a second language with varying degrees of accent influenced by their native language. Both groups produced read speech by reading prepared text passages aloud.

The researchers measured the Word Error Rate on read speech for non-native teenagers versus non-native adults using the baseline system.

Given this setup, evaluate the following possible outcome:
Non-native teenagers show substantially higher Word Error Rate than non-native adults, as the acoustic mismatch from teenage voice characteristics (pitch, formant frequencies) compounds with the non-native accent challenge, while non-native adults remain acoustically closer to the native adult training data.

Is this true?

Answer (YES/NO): NO